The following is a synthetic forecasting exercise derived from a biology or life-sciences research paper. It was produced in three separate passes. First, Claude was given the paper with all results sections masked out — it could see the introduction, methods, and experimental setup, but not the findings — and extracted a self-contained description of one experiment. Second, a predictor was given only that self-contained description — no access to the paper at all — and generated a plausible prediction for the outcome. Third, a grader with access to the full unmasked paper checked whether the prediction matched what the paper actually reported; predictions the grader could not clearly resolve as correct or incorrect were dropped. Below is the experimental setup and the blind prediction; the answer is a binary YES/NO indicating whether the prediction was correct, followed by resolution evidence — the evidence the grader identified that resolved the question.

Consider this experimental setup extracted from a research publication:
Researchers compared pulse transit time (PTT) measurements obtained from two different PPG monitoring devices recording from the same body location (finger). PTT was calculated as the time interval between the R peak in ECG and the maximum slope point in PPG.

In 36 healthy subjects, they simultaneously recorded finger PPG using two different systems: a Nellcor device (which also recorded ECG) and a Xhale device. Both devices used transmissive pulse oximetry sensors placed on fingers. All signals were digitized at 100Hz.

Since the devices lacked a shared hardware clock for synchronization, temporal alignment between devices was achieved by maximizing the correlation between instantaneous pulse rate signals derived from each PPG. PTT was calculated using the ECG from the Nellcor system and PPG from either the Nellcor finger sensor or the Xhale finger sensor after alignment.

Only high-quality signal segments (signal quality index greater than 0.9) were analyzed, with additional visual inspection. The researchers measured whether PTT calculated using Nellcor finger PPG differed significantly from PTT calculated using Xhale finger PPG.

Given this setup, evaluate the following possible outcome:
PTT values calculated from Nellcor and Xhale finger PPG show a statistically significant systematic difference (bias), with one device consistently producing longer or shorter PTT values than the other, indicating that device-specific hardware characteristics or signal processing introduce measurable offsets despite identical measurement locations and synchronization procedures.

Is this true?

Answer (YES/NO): NO